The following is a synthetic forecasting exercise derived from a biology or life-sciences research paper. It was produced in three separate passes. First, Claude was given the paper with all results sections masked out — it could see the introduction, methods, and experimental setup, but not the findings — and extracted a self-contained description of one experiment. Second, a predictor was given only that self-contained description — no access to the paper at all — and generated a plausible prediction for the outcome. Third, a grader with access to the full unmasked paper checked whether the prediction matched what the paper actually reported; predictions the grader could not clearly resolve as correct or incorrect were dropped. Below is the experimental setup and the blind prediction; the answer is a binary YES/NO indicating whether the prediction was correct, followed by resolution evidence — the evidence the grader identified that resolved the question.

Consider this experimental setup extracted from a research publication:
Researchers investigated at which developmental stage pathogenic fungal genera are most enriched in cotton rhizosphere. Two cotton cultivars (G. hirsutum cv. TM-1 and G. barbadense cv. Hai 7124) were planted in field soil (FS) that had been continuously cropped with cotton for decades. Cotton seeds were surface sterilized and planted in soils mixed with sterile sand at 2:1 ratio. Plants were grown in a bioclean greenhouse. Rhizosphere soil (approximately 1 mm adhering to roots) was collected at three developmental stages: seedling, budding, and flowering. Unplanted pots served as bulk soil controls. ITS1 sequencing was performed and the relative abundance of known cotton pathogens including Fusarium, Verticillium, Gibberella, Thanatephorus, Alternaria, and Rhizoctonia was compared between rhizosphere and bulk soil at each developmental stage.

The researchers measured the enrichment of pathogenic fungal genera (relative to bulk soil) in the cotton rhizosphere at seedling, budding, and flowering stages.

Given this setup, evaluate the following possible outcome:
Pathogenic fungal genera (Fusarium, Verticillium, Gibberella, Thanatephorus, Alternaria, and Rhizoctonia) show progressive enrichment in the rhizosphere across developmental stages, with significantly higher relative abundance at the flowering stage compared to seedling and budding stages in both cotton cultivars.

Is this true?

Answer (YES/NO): NO